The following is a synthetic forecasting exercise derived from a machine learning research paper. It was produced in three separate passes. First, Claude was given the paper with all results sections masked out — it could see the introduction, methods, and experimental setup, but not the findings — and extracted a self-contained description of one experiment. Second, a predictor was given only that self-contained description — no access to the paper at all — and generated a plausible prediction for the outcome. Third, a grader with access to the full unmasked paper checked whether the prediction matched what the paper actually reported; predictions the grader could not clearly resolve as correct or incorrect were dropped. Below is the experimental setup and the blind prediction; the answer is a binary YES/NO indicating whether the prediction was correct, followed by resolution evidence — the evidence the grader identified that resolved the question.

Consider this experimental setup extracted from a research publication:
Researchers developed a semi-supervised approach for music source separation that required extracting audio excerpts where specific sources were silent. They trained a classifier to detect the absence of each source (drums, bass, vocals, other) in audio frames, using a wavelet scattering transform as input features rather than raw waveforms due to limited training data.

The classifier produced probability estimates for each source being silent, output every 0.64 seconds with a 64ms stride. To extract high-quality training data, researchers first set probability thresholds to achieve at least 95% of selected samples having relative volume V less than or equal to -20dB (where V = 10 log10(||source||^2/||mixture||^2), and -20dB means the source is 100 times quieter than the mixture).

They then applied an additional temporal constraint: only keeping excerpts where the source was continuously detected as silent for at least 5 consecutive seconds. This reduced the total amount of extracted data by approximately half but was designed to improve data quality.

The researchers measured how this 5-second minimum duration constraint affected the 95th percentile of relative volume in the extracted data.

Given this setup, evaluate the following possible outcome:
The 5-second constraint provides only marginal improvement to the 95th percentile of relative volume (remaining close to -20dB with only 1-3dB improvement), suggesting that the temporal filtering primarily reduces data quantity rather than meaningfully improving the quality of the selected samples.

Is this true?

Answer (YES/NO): NO